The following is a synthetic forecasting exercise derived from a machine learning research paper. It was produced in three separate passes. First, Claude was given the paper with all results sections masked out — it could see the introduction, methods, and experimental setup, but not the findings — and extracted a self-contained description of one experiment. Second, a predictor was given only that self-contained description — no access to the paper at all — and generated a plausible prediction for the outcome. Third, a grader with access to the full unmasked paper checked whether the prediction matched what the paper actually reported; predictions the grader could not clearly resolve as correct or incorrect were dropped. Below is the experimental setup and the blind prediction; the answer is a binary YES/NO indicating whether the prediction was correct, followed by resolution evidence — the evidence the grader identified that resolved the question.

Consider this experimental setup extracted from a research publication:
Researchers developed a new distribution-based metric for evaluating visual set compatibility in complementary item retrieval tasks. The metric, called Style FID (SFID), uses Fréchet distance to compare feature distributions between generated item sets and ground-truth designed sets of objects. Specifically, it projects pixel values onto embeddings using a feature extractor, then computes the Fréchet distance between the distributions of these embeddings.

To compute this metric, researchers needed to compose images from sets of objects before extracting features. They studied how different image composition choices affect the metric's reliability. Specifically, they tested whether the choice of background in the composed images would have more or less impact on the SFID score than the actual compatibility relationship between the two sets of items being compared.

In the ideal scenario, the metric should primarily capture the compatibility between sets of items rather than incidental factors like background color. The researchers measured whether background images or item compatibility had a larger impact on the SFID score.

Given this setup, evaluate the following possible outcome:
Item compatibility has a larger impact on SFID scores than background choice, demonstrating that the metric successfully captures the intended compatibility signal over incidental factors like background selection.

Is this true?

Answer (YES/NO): NO